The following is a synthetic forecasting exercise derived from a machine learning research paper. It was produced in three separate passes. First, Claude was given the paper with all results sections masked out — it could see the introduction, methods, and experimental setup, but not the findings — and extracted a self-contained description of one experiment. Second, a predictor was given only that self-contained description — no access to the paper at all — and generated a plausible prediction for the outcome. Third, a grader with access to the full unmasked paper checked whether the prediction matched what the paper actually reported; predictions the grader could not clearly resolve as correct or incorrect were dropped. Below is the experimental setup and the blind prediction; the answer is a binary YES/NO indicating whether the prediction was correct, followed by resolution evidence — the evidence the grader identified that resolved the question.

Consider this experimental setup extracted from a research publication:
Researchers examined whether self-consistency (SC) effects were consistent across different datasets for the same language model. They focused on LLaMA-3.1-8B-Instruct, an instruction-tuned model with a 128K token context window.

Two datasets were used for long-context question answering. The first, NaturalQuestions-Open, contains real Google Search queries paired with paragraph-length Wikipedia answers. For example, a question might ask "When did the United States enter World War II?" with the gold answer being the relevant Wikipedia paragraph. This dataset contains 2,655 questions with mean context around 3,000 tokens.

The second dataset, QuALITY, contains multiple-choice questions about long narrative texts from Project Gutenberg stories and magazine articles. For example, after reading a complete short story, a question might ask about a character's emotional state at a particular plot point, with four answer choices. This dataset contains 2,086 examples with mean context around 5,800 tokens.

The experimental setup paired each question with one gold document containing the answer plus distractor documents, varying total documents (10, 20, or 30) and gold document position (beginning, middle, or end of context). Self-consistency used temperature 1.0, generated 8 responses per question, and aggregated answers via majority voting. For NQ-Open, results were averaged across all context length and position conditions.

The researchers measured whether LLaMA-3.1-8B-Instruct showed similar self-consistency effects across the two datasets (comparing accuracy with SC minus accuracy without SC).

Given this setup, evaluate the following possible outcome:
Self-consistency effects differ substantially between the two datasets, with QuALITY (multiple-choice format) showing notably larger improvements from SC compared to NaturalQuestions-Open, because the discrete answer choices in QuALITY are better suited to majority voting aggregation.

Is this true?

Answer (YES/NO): YES